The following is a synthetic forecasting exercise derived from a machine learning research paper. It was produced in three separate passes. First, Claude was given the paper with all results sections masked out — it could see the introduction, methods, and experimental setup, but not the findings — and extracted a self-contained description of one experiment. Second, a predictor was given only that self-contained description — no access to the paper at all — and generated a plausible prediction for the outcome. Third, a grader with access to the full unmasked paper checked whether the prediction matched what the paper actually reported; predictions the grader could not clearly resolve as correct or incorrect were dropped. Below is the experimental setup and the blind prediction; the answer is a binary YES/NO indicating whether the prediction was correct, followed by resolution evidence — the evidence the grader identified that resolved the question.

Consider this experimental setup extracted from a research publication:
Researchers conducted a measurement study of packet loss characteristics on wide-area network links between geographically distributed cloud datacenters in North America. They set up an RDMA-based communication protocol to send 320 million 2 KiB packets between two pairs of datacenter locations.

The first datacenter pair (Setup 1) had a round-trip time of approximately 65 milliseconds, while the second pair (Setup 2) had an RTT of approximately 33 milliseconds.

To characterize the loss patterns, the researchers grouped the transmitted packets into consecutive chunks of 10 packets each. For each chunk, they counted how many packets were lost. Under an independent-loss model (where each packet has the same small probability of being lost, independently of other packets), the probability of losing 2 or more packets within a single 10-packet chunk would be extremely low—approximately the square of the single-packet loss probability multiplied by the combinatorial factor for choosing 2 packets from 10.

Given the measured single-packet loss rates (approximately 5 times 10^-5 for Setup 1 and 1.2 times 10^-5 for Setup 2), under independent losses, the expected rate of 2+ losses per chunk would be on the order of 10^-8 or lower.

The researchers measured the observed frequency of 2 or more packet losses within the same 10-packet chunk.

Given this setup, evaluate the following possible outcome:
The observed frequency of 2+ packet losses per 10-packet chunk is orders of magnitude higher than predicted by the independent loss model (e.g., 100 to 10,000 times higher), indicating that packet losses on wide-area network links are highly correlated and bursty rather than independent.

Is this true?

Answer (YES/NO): YES